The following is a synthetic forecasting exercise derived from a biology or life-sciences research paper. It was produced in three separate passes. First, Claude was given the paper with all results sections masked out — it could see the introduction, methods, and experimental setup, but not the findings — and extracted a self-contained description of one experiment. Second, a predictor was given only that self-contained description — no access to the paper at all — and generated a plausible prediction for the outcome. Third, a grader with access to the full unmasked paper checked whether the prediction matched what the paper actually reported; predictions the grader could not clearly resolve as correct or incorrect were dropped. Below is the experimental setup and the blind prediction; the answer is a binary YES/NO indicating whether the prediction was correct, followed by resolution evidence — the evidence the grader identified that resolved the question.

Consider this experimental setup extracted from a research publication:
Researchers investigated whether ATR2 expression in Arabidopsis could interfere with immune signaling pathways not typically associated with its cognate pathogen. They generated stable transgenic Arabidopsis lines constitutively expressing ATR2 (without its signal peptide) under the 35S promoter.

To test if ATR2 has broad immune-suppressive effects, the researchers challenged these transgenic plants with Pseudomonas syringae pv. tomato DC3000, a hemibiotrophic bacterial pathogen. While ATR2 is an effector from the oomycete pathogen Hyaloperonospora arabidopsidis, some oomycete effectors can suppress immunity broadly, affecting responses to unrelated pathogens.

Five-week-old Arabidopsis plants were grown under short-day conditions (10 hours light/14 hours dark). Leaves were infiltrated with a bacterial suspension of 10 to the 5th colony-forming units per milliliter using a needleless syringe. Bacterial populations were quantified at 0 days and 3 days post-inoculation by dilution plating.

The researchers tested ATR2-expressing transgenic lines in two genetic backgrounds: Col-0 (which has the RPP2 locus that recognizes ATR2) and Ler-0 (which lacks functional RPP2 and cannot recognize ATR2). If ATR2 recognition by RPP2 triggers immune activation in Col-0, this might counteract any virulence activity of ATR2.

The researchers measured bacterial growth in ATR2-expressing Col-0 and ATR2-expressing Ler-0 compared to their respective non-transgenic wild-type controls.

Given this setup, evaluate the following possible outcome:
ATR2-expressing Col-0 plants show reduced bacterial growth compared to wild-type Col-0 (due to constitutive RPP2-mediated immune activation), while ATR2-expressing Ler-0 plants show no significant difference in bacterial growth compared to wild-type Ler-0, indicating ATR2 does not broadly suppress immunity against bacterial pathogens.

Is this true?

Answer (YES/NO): NO